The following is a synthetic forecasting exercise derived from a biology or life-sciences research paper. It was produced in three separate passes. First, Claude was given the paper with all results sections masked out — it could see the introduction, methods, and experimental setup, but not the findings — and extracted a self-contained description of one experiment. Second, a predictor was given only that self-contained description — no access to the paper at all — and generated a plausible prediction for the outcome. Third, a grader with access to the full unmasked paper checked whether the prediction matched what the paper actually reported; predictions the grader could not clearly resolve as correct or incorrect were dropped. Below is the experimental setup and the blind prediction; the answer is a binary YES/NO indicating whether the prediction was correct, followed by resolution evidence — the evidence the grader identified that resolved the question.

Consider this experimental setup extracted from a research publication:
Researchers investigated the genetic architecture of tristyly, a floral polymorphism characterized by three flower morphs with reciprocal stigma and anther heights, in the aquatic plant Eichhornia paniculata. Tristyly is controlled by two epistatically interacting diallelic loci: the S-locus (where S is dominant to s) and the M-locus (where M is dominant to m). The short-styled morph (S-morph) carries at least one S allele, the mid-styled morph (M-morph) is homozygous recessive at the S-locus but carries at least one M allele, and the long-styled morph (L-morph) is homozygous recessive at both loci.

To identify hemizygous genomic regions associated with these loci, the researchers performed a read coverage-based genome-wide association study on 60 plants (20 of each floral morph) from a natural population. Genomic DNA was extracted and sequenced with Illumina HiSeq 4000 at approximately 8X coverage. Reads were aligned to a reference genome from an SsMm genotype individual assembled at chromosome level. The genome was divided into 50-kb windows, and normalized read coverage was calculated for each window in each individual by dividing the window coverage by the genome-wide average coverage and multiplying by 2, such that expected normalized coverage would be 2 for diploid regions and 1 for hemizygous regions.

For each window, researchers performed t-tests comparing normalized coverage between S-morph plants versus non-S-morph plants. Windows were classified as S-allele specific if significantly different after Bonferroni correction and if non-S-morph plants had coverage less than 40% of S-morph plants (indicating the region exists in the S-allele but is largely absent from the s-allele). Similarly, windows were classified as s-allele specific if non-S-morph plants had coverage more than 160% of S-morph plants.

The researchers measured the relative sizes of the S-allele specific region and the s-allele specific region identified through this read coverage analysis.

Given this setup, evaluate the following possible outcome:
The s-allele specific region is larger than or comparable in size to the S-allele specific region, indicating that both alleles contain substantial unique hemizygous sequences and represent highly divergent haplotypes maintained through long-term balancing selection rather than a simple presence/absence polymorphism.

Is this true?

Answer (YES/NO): NO